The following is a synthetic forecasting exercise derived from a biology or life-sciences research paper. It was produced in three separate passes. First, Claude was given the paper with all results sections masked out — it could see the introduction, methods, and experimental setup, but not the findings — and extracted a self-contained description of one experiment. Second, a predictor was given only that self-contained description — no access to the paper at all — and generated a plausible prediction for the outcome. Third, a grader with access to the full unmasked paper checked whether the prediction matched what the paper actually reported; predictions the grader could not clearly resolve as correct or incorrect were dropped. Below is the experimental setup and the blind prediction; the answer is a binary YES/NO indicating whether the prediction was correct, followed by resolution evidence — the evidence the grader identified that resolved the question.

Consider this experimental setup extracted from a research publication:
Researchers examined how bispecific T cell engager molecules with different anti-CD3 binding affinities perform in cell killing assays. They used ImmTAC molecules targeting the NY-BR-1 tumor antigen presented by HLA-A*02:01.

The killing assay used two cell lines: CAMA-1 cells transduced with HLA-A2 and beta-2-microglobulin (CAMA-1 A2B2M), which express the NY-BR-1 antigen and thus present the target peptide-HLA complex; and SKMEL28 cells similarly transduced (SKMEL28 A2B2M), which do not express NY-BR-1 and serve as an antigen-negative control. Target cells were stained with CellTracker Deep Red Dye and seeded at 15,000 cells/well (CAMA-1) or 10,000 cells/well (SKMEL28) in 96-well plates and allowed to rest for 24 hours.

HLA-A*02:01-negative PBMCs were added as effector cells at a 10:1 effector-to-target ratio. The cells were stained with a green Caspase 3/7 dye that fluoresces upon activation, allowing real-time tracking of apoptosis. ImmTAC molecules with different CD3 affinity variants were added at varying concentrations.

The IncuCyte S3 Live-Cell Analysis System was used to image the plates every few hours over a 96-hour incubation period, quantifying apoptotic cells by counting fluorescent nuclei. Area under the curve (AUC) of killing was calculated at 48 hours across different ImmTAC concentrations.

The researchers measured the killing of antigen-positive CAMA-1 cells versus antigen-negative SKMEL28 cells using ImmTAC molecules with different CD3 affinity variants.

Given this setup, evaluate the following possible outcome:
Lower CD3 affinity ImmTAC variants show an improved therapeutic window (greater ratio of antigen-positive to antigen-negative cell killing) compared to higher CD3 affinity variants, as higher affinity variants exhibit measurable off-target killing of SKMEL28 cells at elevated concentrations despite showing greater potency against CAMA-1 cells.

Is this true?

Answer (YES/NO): NO